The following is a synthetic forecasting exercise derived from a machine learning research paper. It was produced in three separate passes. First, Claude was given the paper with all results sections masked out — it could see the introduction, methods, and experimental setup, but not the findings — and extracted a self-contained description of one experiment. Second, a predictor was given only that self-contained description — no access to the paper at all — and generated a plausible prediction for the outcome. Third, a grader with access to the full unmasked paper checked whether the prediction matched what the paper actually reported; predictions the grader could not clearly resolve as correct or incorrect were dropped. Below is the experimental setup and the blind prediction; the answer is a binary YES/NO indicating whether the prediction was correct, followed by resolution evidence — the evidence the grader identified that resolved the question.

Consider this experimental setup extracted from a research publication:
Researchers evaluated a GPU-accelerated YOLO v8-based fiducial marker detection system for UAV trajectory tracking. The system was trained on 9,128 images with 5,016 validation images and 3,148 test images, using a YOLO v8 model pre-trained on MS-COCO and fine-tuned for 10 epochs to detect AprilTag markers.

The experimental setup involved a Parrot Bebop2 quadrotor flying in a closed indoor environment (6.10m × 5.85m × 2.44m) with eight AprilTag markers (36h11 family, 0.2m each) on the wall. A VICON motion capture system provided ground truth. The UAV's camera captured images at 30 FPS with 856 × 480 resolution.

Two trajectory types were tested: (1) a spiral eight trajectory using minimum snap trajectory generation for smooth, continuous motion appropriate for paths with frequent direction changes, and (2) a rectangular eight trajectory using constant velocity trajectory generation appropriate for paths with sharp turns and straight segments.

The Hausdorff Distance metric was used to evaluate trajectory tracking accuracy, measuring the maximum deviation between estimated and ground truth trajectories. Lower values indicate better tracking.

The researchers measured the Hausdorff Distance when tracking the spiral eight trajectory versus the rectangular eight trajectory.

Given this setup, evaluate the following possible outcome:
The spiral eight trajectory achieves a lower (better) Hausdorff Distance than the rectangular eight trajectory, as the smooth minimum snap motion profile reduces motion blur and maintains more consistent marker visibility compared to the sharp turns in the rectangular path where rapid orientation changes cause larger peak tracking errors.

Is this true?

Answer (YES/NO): YES